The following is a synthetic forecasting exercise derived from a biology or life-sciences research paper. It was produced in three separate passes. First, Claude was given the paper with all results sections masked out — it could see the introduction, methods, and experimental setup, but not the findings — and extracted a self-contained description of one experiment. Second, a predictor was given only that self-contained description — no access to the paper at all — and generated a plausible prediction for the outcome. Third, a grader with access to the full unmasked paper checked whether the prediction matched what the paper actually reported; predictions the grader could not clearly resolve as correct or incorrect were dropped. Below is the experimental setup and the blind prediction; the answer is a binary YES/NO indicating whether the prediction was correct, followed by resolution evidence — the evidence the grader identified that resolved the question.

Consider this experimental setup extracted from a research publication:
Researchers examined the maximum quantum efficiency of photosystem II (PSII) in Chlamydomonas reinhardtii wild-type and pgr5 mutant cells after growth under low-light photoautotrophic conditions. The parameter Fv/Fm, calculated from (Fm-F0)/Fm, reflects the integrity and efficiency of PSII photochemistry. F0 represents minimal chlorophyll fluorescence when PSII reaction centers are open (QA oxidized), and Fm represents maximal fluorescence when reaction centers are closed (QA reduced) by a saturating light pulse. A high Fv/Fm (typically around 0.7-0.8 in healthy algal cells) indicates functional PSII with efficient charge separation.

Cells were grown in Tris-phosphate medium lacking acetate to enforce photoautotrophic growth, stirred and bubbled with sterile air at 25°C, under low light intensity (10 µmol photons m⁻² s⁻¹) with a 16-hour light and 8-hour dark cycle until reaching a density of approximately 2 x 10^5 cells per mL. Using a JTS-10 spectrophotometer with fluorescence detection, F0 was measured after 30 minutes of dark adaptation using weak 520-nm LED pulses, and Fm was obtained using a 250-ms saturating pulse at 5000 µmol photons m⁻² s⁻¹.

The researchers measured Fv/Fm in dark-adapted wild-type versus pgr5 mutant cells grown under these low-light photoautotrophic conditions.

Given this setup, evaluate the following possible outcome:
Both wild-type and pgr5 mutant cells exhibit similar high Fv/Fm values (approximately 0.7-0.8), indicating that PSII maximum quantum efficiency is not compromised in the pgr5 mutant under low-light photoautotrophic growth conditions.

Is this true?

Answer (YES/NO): YES